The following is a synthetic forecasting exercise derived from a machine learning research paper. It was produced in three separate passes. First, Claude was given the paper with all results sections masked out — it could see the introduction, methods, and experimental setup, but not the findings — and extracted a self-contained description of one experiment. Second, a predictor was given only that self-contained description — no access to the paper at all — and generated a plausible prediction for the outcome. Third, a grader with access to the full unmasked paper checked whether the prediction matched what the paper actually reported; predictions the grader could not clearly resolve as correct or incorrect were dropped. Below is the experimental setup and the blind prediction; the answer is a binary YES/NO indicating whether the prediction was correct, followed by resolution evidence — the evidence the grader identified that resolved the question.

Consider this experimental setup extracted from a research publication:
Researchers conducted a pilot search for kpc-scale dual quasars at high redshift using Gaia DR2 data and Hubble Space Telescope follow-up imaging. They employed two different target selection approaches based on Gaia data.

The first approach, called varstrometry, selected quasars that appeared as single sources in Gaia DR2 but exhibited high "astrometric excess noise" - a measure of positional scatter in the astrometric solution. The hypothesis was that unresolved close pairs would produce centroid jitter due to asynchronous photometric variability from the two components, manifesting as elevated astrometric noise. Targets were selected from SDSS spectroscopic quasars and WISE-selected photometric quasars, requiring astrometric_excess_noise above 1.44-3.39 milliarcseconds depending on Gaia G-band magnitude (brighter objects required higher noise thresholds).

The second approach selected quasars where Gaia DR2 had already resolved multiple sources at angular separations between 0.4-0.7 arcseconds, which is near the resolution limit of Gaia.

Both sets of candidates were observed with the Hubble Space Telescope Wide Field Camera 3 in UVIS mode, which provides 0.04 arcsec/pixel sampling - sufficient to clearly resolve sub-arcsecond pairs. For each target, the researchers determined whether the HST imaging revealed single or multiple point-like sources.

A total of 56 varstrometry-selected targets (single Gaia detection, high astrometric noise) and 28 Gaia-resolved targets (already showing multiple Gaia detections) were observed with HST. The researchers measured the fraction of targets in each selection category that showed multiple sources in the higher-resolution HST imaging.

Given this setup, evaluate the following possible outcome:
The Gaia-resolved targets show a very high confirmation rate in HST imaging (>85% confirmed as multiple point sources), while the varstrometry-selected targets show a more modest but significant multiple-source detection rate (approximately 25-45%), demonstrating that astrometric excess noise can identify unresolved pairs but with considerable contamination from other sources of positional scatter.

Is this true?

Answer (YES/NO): YES